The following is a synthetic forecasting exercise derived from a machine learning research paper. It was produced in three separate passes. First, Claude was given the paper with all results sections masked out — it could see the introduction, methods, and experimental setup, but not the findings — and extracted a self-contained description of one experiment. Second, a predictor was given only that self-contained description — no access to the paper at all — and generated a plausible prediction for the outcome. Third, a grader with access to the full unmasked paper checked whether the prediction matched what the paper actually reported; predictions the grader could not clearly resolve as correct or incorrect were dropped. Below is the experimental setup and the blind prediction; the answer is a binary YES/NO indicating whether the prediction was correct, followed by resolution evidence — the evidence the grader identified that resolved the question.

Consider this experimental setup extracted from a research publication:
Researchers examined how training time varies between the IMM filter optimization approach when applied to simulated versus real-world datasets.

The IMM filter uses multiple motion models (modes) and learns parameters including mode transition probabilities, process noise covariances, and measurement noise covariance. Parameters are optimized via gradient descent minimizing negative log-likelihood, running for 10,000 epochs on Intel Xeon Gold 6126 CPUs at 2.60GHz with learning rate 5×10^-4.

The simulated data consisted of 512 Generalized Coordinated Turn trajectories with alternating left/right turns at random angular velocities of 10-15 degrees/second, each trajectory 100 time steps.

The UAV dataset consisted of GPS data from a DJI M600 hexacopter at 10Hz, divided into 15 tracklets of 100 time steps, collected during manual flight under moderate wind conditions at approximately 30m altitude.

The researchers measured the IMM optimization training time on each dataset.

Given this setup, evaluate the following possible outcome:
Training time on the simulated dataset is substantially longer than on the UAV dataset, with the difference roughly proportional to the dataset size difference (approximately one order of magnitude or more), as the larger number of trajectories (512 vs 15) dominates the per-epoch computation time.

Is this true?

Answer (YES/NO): NO